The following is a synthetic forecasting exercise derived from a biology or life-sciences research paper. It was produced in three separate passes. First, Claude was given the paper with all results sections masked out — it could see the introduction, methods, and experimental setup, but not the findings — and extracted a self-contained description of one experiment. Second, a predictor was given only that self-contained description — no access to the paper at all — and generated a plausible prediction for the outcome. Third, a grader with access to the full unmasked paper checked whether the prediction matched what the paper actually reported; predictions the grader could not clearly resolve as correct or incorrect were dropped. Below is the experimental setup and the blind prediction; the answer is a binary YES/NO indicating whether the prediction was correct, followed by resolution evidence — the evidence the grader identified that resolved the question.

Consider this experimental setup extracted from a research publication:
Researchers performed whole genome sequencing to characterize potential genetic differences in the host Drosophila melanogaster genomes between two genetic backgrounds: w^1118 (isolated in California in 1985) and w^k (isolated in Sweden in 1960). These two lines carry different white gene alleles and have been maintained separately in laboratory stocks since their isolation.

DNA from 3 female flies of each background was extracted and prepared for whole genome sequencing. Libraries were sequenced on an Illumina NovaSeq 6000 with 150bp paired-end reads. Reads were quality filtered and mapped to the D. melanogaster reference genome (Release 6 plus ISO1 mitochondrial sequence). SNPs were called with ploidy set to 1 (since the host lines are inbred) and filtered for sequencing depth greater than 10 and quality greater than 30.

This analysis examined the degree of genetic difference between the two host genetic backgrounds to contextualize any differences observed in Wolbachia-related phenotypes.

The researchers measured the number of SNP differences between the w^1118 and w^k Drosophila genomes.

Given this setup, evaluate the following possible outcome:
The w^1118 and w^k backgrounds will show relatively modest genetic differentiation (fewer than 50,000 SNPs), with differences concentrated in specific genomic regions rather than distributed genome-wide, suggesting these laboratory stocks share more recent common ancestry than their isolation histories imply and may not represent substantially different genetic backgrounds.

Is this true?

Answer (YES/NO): NO